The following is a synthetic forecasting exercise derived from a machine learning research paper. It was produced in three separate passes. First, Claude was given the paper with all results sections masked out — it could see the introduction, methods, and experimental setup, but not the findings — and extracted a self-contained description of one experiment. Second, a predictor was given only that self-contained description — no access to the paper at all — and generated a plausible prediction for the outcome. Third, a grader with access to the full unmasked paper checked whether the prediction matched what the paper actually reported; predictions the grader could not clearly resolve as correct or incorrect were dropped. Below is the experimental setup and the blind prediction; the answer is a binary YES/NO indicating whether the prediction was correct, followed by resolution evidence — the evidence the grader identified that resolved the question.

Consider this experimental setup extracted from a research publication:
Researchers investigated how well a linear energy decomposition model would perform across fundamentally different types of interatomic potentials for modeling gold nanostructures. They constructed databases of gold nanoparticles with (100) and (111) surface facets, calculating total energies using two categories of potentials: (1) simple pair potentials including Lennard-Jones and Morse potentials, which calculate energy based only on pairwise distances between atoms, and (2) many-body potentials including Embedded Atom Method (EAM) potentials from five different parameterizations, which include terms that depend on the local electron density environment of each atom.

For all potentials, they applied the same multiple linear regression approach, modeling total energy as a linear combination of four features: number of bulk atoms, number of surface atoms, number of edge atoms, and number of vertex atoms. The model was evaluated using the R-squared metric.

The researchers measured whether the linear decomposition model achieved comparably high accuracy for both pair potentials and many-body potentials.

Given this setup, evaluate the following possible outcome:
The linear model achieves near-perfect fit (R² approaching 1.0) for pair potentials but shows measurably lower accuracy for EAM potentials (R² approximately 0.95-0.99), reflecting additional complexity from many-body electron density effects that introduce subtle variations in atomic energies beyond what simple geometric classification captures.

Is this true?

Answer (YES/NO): NO